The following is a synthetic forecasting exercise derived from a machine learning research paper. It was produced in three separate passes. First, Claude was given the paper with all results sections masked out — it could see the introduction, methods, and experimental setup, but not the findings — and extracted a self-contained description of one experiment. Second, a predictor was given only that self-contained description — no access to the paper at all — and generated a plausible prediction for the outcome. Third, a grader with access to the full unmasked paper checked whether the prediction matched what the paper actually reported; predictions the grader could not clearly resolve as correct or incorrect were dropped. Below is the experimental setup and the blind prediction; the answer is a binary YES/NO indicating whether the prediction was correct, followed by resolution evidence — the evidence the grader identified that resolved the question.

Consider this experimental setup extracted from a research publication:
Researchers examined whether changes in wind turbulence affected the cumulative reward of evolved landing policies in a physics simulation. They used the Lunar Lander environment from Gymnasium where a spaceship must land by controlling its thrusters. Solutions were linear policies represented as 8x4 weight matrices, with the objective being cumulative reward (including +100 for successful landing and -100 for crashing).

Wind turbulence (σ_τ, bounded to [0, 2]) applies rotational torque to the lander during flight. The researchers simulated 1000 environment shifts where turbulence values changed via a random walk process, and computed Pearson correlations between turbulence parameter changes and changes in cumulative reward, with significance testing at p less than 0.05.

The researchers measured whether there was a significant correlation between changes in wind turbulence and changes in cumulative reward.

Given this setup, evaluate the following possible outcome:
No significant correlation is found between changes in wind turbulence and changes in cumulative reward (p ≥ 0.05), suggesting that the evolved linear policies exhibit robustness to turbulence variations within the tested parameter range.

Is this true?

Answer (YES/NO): YES